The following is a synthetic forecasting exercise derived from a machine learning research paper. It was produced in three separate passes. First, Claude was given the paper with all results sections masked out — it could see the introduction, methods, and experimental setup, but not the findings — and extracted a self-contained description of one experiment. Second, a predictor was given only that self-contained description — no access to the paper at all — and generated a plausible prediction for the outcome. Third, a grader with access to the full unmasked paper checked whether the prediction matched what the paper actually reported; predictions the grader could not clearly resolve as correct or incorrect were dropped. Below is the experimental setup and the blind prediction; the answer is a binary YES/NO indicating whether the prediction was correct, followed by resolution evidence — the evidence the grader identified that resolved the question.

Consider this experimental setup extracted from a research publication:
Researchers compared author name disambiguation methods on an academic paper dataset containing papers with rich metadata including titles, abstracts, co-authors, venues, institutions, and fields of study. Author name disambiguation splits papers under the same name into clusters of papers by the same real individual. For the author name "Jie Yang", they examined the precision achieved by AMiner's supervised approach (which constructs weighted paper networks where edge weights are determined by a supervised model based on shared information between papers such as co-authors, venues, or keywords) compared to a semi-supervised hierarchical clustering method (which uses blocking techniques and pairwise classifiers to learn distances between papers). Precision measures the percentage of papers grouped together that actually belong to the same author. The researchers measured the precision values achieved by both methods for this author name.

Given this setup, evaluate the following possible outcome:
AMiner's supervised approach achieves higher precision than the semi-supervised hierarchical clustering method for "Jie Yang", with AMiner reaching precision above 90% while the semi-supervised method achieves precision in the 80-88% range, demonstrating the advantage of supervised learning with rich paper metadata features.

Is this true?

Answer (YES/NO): NO